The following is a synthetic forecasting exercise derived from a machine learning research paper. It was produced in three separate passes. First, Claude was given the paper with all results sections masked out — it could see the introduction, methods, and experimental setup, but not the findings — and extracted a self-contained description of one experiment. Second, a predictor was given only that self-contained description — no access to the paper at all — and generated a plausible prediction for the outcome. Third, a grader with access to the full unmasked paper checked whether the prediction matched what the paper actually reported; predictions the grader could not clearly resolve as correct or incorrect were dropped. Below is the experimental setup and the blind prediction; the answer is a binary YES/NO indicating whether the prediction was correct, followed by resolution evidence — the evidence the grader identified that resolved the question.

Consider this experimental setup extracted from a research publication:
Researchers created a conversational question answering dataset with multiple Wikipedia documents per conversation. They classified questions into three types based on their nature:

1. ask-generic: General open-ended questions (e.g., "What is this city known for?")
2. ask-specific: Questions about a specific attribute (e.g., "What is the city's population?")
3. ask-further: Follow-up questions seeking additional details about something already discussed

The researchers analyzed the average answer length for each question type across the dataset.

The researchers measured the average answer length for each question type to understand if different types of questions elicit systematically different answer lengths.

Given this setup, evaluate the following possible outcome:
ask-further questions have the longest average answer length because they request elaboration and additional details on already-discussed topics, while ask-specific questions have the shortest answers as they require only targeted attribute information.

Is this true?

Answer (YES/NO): NO